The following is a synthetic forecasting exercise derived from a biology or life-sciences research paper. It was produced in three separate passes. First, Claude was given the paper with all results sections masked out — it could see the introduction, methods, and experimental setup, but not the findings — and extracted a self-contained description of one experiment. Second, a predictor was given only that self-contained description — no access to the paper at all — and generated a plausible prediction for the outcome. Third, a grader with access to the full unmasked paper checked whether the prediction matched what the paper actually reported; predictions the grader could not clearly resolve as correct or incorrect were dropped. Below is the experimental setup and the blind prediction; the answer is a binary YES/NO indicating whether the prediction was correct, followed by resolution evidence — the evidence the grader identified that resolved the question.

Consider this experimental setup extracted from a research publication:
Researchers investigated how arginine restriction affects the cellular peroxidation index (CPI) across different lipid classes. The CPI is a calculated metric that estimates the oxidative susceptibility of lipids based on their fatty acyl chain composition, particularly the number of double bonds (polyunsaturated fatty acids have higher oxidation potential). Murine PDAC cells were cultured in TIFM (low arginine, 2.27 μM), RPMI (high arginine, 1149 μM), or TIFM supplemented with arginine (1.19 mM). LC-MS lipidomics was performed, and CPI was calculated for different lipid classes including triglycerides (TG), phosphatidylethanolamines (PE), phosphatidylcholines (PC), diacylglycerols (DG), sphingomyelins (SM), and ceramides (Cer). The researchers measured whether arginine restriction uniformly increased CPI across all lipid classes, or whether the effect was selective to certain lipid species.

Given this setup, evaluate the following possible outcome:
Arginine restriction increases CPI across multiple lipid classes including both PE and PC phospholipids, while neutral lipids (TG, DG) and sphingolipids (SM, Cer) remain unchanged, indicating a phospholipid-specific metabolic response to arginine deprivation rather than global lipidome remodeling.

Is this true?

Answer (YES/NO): NO